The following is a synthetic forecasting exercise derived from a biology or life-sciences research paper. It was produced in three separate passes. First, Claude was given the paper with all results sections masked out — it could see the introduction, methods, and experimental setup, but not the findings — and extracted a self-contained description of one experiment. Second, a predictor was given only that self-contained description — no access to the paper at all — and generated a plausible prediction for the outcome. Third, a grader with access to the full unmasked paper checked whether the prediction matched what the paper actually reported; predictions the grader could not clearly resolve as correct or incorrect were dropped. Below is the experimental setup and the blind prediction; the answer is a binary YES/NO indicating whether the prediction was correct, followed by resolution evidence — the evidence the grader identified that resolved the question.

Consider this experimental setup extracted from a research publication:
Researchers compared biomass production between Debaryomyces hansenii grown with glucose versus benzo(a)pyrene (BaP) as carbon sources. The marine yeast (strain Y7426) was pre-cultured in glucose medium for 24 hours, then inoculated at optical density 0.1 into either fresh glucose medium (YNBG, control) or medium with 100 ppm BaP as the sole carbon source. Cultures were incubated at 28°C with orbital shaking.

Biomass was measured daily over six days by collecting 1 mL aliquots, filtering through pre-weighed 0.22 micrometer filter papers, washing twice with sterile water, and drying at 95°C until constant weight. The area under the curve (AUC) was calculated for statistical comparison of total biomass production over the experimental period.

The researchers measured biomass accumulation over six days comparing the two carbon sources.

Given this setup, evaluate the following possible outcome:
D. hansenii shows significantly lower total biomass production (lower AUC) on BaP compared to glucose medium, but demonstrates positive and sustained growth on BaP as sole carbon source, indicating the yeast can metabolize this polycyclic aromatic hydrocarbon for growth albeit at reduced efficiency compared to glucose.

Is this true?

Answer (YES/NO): YES